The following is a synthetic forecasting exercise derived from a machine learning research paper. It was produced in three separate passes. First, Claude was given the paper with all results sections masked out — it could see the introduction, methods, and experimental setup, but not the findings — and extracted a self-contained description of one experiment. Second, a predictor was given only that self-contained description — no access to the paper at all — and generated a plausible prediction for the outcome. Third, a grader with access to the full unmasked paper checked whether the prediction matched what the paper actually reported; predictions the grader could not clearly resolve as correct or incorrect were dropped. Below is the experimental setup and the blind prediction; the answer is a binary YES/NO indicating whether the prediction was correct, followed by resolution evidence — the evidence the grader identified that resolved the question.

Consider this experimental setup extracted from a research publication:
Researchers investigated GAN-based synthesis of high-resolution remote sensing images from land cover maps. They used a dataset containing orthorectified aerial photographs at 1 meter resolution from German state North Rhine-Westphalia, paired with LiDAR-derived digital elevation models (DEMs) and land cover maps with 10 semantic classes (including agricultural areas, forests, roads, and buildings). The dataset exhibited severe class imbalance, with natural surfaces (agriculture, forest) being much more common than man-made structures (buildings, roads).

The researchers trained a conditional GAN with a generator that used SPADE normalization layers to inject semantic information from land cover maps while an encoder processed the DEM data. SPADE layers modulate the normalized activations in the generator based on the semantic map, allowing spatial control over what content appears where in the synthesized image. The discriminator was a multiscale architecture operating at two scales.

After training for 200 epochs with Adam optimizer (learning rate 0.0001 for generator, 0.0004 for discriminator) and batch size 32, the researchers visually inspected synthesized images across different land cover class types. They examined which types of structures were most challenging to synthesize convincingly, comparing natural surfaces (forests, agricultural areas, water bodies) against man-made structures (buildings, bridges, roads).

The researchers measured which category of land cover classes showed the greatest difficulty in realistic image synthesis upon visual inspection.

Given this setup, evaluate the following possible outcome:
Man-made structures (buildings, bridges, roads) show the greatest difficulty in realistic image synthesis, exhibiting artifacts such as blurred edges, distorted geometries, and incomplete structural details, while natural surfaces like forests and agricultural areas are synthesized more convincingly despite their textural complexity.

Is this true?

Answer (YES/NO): YES